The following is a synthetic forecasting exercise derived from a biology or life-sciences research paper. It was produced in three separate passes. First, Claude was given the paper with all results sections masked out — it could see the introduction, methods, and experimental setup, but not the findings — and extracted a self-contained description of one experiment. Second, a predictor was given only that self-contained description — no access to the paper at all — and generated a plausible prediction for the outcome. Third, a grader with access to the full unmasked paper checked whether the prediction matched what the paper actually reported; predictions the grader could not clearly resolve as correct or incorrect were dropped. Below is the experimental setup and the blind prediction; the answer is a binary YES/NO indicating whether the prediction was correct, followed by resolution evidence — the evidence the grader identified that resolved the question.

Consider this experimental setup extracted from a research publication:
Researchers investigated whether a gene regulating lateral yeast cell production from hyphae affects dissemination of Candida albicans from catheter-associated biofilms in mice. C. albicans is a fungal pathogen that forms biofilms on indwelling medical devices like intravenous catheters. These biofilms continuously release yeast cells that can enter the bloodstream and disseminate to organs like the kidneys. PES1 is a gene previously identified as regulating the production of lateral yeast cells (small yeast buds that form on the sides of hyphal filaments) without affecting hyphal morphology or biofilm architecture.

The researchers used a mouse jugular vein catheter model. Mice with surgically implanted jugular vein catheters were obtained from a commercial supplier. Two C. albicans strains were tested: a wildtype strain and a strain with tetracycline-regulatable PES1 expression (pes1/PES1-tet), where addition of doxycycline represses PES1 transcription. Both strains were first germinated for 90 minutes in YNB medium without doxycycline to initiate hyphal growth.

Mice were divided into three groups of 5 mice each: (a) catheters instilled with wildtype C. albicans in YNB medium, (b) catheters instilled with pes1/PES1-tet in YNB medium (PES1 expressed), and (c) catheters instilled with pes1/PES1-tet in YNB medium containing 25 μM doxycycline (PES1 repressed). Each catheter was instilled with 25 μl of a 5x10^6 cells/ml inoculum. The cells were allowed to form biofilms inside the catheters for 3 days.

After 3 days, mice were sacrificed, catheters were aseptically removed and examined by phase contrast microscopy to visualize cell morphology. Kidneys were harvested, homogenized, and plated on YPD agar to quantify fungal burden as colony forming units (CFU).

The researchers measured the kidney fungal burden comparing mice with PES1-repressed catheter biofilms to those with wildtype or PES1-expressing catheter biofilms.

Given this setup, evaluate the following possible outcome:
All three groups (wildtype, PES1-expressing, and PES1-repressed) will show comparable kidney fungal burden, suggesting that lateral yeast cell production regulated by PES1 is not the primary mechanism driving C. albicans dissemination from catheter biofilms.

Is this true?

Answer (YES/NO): NO